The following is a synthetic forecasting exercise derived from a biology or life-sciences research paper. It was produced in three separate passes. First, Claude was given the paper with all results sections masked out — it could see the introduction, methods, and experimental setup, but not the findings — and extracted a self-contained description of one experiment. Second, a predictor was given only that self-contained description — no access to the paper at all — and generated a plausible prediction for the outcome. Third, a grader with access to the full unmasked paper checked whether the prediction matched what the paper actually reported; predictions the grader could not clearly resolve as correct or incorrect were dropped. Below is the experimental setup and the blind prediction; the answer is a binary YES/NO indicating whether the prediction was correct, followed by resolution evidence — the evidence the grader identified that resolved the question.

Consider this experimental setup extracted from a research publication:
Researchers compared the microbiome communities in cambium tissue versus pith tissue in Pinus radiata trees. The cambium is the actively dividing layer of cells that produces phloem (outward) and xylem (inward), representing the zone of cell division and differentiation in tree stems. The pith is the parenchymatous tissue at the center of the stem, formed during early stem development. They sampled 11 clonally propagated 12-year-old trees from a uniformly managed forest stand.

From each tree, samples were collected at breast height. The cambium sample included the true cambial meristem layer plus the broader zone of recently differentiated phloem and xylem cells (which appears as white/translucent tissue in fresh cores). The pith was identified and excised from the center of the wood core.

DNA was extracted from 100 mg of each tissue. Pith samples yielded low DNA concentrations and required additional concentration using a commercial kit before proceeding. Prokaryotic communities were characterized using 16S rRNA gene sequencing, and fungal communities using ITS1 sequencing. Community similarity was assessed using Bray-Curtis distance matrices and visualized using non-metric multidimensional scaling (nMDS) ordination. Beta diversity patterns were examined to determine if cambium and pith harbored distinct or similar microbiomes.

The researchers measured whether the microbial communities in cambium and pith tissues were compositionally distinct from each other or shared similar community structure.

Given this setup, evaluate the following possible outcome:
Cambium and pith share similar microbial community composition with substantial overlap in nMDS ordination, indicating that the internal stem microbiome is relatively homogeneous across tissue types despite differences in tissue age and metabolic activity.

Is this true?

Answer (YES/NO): NO